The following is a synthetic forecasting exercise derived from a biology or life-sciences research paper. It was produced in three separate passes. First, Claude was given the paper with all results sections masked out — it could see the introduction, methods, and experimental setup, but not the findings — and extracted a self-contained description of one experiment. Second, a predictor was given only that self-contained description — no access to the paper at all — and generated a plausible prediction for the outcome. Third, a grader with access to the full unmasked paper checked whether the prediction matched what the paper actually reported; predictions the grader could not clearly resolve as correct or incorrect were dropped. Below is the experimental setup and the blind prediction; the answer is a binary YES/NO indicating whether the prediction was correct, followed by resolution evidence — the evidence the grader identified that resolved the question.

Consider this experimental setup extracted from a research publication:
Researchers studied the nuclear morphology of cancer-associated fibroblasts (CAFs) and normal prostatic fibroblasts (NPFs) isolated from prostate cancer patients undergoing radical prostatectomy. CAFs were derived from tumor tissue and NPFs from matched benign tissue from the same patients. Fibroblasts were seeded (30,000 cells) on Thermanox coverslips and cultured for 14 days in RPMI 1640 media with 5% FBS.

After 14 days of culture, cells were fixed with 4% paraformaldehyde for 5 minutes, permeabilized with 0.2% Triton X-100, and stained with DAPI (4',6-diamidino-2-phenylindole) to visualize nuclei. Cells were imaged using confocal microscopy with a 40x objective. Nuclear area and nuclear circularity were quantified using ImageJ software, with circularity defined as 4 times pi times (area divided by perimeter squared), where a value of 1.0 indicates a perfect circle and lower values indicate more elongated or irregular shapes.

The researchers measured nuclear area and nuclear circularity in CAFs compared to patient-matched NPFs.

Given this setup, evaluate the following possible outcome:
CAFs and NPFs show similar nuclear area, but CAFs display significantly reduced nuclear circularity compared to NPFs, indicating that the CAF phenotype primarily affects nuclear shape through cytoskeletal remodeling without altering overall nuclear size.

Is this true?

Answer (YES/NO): NO